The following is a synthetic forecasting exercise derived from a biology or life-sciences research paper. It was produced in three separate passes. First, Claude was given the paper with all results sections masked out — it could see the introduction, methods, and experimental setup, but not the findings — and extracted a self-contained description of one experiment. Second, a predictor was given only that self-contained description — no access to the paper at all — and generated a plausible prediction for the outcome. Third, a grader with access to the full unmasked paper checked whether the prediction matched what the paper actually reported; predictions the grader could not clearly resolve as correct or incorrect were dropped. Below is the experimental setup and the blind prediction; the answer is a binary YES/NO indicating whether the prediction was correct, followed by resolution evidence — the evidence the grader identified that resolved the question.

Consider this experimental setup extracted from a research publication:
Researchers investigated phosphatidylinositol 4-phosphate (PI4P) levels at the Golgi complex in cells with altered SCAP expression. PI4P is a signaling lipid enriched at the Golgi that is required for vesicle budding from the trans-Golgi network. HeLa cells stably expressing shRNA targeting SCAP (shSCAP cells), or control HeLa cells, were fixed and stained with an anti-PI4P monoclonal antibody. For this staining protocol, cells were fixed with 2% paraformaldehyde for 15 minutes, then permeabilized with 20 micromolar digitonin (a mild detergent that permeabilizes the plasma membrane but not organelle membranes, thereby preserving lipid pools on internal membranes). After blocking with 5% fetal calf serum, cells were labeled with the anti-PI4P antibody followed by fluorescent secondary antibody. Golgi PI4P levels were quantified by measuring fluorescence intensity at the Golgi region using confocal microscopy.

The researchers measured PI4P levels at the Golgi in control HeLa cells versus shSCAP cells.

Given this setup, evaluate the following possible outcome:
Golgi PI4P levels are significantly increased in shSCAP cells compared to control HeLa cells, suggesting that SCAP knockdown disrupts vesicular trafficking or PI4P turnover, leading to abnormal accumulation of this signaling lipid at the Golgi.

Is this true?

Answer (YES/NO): YES